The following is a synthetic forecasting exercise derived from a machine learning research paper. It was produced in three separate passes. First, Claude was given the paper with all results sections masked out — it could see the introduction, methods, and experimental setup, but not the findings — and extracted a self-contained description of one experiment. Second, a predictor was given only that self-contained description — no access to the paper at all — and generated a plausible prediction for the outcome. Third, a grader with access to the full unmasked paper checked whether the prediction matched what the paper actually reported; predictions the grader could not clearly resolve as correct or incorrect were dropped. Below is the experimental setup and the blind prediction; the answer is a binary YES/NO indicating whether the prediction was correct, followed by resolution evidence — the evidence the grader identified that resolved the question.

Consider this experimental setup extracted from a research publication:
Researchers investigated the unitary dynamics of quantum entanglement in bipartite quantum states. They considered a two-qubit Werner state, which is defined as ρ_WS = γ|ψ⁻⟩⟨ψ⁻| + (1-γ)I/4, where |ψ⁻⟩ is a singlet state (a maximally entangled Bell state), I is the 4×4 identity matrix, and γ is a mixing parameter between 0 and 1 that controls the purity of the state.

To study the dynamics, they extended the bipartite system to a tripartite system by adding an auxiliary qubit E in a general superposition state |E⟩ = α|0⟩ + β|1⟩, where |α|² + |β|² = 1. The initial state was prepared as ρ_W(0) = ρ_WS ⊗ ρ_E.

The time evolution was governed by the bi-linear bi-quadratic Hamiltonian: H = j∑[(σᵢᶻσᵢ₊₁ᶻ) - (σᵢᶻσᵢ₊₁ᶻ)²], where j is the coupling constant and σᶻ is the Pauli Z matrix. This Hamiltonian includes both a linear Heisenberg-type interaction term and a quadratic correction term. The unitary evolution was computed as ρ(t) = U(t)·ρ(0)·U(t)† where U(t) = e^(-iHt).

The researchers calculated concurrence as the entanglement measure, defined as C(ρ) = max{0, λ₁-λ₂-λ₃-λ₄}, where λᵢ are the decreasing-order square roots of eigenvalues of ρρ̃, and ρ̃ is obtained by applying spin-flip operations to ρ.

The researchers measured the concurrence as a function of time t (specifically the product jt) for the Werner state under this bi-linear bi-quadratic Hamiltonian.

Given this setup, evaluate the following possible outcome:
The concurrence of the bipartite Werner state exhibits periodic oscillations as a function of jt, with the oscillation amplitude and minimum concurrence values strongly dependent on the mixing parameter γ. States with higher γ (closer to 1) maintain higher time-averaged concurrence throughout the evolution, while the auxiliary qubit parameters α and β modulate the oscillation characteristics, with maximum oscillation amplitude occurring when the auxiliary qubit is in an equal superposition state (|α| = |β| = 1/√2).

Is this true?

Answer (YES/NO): NO